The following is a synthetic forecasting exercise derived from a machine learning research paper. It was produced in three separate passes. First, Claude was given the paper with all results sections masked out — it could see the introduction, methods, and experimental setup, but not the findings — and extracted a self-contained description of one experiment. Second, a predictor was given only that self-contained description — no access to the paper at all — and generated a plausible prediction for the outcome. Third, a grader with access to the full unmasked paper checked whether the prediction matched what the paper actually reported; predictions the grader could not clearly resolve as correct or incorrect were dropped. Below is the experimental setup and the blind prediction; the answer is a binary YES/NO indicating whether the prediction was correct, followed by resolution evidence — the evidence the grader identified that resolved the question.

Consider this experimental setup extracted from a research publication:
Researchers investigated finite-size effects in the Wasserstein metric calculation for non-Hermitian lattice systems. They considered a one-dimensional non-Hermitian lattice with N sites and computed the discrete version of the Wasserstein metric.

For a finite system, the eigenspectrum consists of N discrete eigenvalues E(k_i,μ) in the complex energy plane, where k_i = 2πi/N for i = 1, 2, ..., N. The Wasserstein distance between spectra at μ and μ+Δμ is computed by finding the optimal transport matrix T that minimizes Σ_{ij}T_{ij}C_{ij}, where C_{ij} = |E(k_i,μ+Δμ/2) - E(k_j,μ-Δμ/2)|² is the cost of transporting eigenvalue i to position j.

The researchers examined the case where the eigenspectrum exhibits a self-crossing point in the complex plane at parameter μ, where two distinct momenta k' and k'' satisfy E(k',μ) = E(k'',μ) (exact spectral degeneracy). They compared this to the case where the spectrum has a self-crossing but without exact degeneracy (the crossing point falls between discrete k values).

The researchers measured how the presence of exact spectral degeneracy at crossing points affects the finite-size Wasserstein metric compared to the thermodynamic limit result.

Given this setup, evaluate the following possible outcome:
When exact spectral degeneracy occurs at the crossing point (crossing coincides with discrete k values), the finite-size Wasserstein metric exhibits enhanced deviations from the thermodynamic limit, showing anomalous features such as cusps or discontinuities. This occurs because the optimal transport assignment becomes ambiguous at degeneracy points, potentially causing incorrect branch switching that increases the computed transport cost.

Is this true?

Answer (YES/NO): NO